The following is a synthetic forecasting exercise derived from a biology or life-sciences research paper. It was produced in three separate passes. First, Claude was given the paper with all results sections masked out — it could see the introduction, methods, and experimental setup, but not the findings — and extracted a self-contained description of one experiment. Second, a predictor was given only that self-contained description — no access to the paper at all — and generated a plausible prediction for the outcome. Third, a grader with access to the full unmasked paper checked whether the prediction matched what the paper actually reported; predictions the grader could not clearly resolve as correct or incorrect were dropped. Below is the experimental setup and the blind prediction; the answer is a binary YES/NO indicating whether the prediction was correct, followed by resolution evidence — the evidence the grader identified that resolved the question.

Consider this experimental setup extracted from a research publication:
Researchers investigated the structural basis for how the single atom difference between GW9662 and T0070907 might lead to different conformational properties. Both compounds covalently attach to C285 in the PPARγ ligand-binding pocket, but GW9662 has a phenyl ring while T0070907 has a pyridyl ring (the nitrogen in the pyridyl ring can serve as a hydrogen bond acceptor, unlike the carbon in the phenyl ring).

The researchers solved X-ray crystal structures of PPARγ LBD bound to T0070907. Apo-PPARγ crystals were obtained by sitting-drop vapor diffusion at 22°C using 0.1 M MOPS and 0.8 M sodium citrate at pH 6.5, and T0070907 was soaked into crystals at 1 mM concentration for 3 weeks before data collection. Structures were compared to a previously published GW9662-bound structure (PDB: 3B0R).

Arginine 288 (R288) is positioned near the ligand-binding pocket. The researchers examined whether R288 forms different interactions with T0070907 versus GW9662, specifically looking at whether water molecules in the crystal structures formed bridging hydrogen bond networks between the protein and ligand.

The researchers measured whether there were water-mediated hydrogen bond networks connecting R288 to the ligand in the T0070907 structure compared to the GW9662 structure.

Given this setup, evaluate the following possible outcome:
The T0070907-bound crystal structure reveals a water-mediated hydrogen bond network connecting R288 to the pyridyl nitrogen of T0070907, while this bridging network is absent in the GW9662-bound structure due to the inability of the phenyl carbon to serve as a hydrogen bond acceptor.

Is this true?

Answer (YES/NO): YES